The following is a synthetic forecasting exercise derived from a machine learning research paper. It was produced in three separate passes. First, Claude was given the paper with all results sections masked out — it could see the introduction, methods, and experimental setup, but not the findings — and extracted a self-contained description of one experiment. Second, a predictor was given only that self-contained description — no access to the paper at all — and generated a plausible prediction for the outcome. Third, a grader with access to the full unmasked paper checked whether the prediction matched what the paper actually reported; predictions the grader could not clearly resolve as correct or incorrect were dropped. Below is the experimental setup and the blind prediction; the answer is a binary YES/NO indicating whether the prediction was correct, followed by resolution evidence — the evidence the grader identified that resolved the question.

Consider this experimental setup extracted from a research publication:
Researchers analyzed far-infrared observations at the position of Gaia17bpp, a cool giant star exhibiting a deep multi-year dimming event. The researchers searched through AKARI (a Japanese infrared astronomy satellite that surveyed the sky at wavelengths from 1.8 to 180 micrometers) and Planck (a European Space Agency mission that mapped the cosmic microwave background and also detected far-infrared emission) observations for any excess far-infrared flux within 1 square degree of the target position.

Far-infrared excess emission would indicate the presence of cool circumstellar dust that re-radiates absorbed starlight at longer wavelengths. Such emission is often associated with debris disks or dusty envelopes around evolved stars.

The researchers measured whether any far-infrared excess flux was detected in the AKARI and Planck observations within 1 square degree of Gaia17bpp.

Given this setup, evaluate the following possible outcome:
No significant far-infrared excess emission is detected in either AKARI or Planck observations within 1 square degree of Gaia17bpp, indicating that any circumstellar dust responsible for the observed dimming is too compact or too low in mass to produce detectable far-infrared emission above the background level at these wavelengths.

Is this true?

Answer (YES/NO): YES